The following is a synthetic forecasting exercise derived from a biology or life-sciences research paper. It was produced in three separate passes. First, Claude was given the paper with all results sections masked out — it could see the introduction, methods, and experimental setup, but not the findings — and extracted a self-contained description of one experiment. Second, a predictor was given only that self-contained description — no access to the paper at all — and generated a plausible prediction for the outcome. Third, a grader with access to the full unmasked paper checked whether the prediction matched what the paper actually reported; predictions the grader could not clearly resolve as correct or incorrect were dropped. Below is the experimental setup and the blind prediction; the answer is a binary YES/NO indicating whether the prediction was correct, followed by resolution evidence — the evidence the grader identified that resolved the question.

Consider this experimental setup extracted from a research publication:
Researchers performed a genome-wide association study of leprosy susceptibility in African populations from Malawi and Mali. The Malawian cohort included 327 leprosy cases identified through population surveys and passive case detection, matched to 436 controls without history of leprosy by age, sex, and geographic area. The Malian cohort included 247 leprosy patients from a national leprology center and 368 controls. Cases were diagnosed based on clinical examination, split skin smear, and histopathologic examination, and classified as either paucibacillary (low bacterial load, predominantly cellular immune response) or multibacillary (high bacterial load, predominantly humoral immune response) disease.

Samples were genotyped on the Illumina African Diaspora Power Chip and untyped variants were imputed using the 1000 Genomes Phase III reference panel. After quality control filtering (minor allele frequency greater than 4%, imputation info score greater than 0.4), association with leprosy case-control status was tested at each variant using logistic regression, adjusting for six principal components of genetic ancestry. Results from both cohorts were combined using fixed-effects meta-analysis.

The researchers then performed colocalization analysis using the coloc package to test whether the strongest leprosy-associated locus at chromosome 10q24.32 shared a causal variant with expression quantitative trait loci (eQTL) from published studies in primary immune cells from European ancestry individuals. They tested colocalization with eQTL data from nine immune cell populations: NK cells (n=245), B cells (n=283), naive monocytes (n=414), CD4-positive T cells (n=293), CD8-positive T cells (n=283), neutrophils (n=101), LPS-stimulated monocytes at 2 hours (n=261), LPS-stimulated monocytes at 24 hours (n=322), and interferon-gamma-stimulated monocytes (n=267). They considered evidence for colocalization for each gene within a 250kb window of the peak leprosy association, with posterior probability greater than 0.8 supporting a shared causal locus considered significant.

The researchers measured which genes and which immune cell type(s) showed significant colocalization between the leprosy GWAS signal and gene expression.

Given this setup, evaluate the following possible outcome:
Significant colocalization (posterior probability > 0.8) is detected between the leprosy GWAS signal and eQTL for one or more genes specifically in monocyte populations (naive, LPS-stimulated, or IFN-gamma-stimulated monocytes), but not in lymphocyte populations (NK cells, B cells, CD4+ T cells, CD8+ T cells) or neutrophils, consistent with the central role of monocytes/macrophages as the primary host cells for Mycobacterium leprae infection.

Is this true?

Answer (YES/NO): NO